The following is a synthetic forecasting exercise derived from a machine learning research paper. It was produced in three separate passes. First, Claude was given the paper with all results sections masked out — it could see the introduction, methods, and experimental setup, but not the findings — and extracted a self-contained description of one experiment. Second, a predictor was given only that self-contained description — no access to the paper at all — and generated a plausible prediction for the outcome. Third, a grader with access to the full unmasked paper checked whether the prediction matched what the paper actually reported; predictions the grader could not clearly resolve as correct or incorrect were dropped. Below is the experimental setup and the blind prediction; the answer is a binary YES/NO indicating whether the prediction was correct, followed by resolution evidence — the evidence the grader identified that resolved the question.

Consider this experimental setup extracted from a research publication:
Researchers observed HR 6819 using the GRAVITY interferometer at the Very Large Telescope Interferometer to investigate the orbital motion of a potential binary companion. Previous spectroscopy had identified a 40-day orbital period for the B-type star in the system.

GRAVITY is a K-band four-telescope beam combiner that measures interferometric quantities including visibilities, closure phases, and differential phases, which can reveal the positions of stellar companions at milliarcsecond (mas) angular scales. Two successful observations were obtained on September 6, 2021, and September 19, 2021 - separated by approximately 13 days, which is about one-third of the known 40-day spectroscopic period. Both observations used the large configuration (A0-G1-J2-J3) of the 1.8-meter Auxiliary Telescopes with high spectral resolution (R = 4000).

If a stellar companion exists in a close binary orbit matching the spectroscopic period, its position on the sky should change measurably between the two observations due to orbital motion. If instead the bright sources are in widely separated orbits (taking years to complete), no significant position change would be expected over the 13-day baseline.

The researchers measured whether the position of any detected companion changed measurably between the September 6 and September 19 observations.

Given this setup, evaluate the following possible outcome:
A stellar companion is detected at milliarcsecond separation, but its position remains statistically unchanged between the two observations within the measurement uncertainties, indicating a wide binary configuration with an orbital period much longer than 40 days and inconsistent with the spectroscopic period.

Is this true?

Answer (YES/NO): NO